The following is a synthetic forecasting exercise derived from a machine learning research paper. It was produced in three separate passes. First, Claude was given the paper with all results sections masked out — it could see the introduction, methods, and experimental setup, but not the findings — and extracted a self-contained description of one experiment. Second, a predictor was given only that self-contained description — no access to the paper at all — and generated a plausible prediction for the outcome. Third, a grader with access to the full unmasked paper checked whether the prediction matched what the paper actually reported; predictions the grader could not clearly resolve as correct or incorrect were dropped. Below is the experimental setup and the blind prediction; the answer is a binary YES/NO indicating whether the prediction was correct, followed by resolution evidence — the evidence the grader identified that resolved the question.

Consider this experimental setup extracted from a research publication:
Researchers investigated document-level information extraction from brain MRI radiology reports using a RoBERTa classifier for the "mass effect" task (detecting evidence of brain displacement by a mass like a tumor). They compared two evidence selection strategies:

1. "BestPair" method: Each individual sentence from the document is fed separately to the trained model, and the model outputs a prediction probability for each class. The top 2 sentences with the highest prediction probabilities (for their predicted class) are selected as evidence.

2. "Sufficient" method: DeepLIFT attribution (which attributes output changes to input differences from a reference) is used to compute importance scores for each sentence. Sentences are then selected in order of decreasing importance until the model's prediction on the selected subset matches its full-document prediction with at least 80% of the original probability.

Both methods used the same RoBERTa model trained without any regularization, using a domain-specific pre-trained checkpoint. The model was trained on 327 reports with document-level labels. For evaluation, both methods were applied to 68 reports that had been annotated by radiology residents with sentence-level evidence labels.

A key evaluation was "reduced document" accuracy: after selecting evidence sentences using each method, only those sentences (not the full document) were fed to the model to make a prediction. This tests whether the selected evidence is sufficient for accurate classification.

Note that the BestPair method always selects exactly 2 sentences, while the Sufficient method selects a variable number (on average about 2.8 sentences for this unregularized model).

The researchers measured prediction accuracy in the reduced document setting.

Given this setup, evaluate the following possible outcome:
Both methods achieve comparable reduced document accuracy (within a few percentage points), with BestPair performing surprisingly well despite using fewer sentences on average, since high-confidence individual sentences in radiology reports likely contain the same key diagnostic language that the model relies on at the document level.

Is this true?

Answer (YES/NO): NO